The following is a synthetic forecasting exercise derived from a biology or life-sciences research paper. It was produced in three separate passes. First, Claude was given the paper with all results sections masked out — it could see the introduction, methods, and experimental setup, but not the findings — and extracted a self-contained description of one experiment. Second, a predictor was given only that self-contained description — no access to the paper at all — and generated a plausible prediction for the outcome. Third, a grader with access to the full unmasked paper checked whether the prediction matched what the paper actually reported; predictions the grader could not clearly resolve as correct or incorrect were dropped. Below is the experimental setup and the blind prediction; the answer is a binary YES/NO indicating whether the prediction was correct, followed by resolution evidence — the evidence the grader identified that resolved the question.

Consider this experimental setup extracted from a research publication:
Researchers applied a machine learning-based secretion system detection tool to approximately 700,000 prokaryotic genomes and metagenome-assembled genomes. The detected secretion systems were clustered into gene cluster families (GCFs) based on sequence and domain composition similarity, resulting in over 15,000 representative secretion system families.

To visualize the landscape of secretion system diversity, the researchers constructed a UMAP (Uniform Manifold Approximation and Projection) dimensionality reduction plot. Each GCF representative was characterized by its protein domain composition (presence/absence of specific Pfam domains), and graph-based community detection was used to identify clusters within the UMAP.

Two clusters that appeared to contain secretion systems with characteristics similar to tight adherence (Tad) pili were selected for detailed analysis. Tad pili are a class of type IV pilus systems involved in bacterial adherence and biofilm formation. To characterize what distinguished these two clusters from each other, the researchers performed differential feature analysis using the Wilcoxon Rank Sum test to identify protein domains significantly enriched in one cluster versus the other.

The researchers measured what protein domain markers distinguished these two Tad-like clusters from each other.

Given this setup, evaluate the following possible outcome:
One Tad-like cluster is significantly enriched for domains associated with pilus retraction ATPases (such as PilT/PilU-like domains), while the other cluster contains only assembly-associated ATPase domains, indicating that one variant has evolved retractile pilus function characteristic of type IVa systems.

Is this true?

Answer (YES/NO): NO